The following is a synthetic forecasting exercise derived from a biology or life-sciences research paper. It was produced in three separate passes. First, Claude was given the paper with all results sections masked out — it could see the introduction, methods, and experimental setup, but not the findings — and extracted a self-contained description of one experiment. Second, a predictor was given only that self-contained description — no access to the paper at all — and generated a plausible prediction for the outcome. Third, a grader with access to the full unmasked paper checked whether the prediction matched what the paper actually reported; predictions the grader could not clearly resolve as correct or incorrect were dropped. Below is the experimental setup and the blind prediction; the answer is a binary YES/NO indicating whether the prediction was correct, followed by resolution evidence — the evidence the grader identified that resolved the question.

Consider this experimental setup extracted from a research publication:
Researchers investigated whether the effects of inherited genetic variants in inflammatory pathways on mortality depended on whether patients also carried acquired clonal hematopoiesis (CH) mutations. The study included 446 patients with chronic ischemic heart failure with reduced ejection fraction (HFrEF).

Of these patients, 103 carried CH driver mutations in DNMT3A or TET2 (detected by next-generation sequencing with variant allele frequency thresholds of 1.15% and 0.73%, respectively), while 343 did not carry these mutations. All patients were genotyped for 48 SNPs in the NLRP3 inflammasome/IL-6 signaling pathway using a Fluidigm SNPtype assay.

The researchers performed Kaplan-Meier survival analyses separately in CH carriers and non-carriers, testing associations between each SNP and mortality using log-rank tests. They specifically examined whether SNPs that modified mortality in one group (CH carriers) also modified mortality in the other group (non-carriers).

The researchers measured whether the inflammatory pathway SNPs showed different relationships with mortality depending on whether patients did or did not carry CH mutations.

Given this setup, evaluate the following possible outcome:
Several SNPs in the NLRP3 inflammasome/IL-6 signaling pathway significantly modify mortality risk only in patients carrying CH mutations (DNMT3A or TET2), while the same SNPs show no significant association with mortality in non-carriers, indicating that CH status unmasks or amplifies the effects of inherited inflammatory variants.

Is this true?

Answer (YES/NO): YES